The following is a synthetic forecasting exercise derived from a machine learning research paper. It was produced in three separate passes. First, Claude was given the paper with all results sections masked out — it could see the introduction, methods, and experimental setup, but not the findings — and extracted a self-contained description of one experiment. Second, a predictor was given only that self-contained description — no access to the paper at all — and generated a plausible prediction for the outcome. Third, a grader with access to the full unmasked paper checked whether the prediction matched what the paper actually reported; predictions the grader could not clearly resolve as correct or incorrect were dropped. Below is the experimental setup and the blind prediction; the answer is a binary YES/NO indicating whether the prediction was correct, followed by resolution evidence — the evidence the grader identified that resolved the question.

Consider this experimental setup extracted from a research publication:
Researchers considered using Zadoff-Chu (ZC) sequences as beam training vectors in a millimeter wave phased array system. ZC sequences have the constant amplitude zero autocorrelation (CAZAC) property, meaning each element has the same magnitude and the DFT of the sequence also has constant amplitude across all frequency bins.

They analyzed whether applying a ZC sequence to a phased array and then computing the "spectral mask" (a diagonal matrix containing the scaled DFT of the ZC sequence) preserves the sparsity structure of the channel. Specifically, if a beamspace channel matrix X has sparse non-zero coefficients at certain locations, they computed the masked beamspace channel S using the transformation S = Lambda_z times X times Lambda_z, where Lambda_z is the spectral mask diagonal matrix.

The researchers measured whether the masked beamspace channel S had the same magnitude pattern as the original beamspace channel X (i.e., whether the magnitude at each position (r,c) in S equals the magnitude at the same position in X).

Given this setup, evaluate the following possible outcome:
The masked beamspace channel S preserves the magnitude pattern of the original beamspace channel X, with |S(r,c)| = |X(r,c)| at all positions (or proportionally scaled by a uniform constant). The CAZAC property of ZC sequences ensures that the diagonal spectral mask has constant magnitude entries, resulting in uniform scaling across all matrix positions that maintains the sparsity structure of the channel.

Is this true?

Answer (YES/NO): YES